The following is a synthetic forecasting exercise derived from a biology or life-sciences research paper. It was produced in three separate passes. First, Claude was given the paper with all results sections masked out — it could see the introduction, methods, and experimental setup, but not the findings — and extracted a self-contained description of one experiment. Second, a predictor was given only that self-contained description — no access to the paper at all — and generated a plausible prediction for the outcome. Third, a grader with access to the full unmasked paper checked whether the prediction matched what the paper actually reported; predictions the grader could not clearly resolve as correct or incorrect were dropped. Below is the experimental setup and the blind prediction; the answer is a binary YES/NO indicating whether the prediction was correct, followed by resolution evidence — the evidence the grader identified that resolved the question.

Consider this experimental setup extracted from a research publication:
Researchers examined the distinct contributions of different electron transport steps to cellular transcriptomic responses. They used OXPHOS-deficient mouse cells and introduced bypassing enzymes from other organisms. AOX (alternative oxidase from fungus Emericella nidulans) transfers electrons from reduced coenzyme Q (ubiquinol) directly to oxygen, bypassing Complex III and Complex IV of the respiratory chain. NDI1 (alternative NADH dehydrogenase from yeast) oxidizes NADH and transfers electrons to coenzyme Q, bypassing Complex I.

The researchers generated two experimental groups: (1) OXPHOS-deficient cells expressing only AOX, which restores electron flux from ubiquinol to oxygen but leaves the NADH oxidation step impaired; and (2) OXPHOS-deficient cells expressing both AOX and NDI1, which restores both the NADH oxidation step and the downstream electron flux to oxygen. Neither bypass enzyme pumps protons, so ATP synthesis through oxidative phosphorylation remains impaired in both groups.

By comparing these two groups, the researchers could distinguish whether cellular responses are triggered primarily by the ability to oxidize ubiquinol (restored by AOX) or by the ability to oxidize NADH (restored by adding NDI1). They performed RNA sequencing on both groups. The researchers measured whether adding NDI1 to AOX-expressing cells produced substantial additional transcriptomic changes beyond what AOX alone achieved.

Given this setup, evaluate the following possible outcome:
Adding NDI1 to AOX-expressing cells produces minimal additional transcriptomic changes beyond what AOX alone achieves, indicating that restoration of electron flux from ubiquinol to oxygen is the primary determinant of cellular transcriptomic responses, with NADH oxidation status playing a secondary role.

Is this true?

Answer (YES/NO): YES